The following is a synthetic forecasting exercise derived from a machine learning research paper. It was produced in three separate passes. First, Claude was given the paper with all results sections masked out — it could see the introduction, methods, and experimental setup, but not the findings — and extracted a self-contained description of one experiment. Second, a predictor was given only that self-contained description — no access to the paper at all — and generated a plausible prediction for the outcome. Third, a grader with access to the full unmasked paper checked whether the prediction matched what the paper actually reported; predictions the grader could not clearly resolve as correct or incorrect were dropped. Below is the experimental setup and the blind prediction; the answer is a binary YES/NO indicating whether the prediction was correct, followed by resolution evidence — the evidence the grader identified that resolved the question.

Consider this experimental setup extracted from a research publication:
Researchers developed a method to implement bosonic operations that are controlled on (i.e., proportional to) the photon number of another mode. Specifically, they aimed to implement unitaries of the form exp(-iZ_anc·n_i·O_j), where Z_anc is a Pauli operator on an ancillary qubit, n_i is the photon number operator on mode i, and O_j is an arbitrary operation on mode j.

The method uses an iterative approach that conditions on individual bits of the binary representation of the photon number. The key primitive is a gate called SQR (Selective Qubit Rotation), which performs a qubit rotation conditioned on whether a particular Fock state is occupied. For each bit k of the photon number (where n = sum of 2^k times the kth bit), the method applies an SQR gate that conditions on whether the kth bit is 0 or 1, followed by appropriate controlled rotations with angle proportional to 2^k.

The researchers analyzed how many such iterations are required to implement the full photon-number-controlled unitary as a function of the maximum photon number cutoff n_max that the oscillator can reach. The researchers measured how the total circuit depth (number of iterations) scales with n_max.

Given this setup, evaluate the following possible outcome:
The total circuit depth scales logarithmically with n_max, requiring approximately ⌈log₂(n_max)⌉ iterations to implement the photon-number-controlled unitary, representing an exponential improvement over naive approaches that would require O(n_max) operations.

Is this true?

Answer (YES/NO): YES